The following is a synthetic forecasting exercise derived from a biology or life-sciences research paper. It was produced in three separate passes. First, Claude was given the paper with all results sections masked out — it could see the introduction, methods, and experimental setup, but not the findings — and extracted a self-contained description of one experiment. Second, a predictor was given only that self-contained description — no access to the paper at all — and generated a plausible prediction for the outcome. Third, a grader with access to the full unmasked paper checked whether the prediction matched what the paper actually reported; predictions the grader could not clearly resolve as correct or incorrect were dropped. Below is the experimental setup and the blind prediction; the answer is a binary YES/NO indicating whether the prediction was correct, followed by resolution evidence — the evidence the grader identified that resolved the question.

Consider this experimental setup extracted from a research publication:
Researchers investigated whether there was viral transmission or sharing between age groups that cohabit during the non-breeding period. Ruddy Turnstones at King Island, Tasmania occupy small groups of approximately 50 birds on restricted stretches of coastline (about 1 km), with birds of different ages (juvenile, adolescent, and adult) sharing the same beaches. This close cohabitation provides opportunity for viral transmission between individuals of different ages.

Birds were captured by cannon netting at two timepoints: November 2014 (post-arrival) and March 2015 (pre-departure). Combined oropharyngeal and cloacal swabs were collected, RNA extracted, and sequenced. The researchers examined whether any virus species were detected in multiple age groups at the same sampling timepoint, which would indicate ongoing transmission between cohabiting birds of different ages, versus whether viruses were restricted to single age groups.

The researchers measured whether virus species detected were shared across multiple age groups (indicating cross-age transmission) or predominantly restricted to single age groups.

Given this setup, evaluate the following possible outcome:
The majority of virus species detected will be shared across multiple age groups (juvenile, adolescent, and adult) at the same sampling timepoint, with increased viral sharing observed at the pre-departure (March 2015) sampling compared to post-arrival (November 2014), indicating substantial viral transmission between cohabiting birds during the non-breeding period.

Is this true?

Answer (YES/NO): NO